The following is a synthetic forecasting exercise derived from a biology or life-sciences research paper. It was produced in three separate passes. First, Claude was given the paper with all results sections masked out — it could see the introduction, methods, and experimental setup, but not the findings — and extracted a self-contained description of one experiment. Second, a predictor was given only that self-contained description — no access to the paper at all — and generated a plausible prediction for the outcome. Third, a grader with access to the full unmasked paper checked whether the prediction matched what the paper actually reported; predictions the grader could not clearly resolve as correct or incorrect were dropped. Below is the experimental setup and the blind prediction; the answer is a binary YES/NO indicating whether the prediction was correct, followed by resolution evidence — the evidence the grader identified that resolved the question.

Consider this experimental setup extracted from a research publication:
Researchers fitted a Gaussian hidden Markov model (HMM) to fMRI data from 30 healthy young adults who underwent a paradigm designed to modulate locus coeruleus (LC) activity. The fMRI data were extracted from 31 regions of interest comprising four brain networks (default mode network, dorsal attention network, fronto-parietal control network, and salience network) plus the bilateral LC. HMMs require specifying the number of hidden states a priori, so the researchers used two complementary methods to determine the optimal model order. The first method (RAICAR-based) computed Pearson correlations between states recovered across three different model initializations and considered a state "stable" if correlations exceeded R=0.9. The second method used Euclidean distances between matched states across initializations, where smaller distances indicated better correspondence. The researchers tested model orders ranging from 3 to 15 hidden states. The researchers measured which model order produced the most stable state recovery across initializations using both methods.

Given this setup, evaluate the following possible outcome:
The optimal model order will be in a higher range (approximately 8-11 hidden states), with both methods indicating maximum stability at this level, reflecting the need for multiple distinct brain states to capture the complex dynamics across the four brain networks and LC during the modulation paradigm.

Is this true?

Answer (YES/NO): NO